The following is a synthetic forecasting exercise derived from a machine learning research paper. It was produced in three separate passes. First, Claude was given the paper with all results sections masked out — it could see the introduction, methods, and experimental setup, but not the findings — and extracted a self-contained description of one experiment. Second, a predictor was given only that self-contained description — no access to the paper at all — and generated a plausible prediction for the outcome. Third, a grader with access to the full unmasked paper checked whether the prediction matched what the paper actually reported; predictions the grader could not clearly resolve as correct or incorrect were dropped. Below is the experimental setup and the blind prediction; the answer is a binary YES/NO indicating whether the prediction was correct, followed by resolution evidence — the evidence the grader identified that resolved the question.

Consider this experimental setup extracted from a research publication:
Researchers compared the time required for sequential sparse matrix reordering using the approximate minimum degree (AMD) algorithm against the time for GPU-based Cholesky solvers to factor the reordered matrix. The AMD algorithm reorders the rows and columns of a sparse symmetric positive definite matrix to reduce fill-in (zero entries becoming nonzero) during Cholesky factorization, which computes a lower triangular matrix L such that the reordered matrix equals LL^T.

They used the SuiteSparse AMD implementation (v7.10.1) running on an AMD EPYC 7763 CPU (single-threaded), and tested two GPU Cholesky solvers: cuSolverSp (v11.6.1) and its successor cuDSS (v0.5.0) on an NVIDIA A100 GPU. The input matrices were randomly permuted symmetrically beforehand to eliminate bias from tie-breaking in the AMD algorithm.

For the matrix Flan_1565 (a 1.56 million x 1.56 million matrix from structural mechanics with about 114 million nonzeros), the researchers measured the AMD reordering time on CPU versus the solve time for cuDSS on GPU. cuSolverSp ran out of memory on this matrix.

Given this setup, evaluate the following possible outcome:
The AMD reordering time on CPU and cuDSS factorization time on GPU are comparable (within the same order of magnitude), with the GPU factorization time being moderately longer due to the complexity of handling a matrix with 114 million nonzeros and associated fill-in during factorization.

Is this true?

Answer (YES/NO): YES